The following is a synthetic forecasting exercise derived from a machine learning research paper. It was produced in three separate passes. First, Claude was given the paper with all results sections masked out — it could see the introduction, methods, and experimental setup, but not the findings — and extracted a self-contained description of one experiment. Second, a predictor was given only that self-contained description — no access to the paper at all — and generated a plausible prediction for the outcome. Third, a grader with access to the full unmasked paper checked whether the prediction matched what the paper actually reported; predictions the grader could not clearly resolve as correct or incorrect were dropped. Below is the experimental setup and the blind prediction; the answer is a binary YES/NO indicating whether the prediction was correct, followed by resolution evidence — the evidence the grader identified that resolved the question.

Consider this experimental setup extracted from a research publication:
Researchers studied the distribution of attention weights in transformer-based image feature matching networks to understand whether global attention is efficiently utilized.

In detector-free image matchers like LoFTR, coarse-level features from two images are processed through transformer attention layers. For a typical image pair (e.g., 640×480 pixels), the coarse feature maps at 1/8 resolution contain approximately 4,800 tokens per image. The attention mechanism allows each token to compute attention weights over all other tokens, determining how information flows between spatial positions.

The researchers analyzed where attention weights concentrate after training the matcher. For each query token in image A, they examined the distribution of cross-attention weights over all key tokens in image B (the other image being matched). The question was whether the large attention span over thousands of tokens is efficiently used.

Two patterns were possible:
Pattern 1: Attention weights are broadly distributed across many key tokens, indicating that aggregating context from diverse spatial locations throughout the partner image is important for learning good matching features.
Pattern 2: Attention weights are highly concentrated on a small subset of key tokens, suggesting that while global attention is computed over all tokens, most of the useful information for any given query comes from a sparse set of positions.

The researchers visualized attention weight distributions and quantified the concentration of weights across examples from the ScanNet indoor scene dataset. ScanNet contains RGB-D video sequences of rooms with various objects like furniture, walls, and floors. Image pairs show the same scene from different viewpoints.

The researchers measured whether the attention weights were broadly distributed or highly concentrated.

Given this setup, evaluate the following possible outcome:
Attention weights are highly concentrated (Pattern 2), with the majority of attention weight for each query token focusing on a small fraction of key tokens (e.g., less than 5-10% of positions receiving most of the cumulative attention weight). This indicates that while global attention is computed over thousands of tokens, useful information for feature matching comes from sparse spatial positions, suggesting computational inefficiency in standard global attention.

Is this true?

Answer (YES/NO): YES